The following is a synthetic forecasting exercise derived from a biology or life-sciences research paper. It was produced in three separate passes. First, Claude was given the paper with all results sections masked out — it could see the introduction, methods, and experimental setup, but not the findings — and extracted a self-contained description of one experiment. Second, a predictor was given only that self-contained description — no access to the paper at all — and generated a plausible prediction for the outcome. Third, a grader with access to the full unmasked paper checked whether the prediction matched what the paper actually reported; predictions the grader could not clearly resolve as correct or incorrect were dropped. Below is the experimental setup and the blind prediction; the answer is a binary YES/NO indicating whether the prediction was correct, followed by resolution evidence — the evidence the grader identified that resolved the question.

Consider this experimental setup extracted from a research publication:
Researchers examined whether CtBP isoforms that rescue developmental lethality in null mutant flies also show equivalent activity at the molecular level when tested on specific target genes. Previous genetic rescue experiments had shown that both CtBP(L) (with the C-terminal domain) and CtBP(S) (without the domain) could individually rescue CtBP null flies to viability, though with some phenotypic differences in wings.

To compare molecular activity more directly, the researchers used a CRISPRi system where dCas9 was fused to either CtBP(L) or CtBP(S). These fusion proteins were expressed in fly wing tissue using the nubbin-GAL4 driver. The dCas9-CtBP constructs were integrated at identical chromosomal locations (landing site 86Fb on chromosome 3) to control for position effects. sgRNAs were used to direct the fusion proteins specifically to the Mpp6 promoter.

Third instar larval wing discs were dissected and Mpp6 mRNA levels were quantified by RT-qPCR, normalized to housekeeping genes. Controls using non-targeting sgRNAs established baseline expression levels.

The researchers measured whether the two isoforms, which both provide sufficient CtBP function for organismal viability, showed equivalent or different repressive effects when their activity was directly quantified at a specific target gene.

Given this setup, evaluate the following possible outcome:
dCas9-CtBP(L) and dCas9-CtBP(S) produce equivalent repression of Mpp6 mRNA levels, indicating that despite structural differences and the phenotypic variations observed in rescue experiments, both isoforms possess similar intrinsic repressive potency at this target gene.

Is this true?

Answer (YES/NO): NO